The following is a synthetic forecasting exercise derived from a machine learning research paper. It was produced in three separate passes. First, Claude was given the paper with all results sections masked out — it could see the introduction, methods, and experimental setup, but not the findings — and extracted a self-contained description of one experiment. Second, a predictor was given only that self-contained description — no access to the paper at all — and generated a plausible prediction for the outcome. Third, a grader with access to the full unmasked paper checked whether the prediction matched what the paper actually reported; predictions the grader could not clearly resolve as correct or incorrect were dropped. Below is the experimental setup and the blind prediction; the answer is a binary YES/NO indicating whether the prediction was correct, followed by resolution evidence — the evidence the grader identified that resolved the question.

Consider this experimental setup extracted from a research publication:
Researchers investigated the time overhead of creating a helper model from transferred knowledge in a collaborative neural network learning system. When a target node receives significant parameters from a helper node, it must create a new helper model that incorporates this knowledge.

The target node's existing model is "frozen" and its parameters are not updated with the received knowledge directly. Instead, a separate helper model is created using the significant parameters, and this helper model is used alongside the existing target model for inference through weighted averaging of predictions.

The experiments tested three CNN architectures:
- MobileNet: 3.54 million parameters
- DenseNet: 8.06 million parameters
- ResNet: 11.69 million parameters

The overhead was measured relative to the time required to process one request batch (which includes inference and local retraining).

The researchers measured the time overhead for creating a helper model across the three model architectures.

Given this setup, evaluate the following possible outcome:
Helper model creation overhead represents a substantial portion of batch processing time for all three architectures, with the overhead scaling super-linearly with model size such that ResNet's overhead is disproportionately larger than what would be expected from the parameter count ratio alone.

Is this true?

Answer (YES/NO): NO